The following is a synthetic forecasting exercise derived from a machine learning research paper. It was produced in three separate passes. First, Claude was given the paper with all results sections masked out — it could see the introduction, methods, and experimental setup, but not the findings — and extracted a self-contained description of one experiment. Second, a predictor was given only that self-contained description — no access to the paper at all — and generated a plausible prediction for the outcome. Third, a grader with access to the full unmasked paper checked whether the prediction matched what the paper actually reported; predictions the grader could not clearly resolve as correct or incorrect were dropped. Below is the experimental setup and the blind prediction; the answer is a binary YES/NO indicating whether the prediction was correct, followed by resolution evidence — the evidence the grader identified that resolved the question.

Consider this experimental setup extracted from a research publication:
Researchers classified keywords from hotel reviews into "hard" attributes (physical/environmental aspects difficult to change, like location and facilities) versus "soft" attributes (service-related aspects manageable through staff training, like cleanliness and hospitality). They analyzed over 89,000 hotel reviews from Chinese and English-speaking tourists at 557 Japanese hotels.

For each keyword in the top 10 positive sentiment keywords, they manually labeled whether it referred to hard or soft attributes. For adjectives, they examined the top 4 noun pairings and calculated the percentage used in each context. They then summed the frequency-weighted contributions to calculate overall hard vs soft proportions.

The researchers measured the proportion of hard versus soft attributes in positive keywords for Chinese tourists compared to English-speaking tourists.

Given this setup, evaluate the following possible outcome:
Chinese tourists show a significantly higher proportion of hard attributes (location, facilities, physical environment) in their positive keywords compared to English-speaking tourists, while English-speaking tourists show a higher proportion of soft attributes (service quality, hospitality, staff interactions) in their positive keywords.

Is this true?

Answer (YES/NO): YES